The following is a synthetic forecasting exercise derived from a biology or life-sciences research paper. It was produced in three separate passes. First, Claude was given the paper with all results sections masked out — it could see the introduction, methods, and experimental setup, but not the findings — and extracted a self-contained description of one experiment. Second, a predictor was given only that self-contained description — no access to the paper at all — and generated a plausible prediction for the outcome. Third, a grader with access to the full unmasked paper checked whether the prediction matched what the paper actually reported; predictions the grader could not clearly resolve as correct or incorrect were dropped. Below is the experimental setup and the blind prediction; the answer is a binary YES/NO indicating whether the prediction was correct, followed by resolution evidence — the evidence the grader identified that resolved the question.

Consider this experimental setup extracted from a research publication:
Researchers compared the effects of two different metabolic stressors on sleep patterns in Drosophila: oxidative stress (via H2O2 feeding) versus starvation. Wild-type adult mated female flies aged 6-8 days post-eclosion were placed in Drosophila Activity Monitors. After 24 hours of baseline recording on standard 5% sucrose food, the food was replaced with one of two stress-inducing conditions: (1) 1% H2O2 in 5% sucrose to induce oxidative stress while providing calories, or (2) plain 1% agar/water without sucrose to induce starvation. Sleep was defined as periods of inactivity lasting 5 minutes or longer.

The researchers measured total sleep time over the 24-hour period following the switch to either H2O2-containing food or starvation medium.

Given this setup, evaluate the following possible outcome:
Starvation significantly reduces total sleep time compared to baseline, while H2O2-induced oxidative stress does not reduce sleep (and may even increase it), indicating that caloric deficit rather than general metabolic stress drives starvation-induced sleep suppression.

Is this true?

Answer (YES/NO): YES